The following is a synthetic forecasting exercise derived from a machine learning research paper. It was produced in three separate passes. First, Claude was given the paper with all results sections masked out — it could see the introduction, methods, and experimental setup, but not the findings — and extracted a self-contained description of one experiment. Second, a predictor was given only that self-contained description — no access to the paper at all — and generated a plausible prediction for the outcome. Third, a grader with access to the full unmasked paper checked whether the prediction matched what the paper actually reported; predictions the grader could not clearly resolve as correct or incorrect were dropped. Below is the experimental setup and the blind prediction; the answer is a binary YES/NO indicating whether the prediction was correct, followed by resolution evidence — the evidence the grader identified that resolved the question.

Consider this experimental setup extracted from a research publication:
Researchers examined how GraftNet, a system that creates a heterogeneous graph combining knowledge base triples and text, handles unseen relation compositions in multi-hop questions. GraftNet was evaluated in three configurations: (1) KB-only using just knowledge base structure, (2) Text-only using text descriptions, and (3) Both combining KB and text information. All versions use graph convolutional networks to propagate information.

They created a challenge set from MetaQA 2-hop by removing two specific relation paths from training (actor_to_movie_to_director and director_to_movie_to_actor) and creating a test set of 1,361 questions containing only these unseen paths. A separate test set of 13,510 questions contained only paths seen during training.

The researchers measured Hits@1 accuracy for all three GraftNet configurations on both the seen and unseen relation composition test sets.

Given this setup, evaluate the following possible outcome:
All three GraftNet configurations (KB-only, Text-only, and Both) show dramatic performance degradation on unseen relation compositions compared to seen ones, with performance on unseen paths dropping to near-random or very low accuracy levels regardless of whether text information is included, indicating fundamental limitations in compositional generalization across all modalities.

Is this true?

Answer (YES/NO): NO